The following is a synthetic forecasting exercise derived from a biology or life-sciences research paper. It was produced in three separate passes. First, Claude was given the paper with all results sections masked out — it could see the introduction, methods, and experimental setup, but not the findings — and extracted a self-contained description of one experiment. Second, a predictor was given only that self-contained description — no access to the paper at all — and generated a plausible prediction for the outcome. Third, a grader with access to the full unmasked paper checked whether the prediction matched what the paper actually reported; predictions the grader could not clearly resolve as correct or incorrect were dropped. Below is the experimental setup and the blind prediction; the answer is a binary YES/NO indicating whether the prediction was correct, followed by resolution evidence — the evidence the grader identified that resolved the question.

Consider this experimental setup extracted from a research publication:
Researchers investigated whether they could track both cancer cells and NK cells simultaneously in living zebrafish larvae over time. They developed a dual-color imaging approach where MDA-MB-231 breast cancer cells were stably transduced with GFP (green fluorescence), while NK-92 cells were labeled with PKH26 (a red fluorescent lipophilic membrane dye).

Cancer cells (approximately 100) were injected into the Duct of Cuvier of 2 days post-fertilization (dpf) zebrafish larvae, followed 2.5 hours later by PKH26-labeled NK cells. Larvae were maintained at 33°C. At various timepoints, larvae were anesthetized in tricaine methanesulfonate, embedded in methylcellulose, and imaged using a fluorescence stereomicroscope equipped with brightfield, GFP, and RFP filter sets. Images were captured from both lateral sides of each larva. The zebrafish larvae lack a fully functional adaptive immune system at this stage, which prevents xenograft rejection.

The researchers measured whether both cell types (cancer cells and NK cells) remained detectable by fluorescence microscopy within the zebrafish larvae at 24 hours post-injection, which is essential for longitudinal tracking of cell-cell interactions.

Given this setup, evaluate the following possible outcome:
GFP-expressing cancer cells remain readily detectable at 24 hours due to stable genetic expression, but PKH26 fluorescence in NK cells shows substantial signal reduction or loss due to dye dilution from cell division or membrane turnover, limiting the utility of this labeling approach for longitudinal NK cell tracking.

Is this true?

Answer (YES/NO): NO